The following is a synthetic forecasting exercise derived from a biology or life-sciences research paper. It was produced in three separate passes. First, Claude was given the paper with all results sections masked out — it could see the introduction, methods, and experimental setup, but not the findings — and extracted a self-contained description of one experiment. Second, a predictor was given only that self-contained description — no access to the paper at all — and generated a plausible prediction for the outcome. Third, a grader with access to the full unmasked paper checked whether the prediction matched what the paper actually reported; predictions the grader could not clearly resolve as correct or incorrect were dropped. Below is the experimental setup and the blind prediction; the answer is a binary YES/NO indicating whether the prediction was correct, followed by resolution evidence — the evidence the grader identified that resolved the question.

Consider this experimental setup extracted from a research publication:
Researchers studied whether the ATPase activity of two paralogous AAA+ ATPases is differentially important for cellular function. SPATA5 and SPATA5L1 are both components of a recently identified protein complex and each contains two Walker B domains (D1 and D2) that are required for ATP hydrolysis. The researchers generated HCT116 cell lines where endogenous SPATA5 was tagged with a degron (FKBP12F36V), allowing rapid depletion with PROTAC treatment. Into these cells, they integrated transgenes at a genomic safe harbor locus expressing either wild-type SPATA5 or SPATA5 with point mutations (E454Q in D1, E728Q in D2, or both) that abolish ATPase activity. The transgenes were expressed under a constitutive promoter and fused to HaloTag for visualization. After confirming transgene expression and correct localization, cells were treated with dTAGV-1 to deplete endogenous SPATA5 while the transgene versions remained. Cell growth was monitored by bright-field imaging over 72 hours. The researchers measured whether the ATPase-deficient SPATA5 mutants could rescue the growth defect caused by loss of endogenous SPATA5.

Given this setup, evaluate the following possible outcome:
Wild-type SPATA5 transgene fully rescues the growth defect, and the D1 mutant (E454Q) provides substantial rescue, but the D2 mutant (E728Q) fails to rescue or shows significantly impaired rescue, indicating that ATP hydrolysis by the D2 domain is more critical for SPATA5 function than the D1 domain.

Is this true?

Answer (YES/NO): NO